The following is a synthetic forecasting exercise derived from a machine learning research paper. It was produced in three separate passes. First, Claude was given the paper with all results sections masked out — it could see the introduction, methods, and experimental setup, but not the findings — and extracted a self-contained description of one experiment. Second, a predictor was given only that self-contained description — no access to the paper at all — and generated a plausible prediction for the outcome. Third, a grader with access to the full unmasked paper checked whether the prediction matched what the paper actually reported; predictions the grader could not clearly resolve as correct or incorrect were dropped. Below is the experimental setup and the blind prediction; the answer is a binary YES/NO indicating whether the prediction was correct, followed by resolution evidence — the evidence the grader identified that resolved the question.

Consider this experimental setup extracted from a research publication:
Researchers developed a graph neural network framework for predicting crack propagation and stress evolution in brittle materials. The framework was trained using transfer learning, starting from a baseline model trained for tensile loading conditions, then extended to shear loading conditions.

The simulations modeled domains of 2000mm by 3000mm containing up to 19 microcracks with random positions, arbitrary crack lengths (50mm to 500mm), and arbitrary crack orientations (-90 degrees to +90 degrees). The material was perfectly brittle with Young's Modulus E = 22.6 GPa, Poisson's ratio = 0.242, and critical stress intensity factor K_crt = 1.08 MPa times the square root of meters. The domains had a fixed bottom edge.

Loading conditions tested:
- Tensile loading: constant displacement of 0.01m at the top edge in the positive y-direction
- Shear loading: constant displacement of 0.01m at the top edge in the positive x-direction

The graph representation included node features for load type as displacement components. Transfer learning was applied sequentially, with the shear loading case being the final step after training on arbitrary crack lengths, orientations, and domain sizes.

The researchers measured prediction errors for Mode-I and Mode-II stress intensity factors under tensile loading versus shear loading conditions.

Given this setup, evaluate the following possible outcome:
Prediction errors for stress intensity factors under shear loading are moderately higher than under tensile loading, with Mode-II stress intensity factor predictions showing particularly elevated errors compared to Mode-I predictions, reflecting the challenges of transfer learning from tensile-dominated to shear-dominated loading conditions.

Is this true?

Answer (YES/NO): NO